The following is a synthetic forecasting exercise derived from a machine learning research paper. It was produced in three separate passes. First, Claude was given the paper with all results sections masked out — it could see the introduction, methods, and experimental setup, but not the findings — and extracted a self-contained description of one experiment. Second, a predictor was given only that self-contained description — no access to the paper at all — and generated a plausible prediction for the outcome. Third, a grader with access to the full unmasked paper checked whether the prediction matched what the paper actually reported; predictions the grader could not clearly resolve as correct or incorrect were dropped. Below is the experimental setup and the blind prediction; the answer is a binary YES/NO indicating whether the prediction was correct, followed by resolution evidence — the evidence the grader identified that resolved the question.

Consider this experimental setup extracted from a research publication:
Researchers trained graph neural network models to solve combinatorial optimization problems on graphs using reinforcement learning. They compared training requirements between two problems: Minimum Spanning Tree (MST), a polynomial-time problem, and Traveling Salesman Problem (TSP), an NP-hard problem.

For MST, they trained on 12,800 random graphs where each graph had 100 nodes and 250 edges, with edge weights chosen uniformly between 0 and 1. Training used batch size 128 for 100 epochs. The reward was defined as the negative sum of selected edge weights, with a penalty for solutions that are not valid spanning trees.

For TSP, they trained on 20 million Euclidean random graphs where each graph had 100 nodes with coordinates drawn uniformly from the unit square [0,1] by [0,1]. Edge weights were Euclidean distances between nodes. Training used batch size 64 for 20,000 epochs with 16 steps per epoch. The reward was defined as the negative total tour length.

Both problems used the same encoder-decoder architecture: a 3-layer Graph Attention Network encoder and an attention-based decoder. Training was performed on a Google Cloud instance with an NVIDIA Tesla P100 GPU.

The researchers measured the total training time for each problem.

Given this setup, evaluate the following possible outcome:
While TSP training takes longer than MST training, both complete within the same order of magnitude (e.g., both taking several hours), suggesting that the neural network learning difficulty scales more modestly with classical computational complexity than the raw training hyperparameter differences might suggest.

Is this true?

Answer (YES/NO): NO